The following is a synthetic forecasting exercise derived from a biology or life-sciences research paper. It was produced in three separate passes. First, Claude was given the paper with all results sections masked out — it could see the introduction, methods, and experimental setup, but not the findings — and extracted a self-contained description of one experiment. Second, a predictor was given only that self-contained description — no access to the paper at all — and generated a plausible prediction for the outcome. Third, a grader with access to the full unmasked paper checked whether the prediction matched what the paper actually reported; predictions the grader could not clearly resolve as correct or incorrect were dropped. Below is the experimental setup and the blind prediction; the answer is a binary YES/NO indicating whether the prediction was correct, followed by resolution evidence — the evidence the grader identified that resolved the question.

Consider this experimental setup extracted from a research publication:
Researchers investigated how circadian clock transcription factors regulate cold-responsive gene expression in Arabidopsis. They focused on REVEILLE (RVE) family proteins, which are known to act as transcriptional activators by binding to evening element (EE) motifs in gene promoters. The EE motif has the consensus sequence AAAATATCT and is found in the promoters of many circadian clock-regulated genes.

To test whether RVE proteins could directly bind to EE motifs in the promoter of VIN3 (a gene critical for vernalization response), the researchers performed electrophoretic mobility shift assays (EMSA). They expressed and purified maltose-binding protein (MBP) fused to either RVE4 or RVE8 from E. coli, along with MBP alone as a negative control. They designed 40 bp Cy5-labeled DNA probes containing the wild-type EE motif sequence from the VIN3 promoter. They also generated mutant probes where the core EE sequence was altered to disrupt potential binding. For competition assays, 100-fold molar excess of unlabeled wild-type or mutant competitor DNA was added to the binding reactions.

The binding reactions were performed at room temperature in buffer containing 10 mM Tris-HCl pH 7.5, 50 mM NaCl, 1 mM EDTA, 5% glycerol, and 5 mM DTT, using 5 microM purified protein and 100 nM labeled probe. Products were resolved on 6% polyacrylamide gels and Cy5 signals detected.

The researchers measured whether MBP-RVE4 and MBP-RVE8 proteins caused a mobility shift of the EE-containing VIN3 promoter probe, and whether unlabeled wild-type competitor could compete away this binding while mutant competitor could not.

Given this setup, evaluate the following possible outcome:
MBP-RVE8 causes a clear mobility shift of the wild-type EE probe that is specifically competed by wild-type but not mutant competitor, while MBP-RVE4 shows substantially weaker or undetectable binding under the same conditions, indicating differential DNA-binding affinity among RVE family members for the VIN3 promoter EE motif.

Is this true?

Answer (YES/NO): NO